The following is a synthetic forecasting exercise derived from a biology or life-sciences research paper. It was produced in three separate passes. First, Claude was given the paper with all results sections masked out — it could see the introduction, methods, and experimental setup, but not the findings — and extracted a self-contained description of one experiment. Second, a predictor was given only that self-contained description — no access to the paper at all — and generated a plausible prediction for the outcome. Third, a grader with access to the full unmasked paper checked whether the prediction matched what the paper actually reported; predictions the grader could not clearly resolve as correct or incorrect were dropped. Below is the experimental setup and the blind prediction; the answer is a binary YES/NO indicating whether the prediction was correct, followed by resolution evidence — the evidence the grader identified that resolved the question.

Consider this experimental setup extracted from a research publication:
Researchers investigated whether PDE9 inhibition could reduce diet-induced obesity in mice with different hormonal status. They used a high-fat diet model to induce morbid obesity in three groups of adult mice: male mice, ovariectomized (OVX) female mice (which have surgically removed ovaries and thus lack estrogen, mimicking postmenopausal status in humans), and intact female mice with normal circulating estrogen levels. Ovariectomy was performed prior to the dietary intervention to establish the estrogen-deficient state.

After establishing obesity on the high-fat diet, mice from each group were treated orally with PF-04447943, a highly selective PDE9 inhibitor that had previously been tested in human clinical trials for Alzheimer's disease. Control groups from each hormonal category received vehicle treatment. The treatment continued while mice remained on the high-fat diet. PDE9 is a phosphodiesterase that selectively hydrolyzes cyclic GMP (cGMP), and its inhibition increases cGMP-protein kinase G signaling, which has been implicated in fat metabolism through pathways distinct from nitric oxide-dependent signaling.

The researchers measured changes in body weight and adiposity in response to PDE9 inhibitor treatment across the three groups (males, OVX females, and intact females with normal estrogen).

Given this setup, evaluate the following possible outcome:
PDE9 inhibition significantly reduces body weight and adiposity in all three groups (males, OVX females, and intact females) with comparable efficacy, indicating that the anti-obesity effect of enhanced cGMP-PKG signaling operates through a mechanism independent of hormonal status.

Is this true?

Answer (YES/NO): NO